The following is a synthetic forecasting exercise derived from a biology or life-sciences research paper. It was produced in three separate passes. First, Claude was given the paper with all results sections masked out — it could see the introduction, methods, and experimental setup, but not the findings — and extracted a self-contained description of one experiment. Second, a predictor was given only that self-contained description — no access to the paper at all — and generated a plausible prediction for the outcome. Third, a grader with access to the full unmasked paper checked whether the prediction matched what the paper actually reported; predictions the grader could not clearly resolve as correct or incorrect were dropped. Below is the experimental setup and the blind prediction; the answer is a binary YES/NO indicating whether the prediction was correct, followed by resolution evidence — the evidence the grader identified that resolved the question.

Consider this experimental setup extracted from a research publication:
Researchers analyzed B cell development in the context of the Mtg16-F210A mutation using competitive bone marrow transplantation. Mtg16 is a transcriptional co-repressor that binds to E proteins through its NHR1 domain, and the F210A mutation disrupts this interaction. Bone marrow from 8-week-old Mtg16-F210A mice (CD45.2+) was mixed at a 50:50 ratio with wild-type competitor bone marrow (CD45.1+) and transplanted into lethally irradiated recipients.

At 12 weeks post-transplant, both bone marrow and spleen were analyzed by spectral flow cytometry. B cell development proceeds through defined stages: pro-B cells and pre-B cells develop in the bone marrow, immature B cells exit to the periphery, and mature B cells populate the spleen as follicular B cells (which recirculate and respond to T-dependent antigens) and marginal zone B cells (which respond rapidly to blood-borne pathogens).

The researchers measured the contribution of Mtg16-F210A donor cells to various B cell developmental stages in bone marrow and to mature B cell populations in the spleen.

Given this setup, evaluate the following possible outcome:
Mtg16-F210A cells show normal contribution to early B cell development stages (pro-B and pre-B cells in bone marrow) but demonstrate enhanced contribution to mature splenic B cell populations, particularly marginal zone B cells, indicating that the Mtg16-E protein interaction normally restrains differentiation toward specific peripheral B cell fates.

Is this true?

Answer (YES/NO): NO